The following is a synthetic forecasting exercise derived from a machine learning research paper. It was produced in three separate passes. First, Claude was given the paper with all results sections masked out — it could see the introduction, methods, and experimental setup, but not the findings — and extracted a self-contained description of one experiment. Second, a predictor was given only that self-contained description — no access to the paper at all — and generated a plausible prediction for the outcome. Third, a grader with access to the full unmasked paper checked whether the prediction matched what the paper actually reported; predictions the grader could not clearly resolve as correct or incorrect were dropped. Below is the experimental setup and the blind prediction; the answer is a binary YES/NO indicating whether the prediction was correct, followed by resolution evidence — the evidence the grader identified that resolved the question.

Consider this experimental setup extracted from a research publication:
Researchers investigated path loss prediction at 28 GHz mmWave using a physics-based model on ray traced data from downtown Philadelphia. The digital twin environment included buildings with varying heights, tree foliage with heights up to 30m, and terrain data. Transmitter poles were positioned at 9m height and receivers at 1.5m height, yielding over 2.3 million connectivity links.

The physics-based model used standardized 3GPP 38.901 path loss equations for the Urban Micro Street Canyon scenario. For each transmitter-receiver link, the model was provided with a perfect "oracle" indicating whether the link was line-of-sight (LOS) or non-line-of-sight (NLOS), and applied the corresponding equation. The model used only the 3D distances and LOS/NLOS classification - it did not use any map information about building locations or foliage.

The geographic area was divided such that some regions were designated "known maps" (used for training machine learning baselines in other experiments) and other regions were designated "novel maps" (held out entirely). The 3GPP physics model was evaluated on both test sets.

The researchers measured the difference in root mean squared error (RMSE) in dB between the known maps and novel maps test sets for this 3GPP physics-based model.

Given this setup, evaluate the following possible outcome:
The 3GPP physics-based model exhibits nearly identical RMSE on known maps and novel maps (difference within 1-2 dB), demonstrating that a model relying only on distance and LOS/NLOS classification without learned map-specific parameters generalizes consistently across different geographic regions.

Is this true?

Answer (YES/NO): YES